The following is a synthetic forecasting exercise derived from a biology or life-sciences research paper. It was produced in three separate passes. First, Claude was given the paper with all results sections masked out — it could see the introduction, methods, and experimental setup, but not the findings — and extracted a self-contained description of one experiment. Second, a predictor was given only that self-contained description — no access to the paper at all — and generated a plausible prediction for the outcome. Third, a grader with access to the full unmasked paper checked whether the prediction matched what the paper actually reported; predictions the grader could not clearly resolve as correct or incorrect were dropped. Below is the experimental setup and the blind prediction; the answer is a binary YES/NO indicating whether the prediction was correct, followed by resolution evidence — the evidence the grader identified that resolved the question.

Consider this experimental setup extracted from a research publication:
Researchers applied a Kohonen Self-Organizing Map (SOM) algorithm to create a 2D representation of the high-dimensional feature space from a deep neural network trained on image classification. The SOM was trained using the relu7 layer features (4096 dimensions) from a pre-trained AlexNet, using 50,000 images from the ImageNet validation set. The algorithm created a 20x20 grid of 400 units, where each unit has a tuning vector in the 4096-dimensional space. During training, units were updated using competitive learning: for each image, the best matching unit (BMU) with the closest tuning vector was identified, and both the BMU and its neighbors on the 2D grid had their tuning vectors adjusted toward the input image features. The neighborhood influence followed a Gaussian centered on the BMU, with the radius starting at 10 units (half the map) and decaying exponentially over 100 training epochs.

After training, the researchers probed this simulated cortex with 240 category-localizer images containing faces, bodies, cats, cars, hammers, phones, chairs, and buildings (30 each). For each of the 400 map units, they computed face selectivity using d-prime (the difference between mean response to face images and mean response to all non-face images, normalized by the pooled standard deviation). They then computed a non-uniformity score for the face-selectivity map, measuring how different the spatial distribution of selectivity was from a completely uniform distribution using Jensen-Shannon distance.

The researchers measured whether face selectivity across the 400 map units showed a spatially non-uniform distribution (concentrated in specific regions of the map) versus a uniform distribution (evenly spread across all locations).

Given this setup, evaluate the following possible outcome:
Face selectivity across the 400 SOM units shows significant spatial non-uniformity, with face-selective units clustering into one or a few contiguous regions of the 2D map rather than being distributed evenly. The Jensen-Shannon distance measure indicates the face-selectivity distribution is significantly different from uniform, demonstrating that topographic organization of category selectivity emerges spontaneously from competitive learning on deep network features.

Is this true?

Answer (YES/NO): YES